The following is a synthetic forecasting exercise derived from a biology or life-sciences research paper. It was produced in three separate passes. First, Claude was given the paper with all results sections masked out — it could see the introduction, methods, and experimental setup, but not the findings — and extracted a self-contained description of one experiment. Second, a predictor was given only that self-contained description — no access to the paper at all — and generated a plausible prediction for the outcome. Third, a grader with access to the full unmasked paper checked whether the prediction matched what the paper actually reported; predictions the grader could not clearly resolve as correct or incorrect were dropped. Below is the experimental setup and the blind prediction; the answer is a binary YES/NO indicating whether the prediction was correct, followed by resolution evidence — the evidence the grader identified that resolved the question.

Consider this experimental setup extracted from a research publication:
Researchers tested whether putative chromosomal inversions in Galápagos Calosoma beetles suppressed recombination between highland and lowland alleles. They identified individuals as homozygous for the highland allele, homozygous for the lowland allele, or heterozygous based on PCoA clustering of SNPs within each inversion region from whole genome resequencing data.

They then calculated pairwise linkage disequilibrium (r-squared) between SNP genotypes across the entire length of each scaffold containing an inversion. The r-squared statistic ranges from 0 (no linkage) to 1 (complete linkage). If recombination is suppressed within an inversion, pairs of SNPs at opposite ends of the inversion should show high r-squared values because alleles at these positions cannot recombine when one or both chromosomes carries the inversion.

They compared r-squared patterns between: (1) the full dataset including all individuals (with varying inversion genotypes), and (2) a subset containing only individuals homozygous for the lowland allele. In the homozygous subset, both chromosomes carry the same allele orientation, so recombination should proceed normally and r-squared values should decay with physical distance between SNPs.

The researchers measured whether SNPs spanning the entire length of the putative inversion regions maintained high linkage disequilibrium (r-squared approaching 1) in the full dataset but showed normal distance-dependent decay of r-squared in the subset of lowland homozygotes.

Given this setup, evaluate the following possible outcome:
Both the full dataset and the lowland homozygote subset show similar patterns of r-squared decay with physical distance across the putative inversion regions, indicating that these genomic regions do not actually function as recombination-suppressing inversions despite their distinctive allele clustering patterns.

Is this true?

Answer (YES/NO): NO